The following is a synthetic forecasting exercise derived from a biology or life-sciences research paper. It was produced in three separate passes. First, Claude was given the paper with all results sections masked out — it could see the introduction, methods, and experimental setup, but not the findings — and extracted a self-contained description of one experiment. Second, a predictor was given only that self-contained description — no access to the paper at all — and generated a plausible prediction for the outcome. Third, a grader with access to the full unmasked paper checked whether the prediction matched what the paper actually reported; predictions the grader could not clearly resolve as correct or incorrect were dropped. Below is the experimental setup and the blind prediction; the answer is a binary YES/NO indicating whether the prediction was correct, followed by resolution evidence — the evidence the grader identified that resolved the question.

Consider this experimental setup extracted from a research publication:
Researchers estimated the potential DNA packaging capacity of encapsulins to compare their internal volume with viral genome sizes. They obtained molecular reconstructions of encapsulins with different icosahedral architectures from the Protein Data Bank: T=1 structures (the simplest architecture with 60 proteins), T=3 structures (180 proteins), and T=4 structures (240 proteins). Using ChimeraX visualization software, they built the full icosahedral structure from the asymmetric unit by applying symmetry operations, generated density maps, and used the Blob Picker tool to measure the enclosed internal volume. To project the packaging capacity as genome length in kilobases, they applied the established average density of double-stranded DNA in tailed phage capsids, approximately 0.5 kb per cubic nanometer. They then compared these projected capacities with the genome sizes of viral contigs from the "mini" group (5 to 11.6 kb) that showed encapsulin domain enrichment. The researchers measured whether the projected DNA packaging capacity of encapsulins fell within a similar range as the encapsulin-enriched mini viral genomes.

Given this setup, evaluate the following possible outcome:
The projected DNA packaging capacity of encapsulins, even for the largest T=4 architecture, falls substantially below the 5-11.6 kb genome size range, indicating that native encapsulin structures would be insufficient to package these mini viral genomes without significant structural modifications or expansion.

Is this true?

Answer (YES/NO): NO